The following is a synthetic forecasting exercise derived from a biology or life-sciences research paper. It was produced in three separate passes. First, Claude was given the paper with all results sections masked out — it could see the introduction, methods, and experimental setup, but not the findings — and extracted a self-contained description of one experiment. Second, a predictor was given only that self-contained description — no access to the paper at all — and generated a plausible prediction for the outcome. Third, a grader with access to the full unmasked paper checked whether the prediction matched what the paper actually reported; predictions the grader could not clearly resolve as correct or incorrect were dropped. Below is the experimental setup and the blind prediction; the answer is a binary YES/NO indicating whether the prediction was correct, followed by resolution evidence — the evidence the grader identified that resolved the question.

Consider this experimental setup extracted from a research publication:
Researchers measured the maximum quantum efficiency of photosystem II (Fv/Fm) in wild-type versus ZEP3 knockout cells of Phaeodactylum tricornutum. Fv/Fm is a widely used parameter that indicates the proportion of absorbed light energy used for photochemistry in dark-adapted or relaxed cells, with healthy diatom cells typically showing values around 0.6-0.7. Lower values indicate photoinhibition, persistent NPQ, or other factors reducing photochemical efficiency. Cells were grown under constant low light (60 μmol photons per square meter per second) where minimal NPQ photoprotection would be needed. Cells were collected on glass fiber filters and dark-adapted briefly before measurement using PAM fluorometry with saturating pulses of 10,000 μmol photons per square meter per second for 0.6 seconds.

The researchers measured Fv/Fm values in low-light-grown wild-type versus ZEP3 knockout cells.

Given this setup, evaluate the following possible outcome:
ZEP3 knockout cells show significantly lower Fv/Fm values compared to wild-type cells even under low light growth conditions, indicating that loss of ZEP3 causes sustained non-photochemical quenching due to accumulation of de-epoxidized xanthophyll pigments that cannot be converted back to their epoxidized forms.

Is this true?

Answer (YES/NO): NO